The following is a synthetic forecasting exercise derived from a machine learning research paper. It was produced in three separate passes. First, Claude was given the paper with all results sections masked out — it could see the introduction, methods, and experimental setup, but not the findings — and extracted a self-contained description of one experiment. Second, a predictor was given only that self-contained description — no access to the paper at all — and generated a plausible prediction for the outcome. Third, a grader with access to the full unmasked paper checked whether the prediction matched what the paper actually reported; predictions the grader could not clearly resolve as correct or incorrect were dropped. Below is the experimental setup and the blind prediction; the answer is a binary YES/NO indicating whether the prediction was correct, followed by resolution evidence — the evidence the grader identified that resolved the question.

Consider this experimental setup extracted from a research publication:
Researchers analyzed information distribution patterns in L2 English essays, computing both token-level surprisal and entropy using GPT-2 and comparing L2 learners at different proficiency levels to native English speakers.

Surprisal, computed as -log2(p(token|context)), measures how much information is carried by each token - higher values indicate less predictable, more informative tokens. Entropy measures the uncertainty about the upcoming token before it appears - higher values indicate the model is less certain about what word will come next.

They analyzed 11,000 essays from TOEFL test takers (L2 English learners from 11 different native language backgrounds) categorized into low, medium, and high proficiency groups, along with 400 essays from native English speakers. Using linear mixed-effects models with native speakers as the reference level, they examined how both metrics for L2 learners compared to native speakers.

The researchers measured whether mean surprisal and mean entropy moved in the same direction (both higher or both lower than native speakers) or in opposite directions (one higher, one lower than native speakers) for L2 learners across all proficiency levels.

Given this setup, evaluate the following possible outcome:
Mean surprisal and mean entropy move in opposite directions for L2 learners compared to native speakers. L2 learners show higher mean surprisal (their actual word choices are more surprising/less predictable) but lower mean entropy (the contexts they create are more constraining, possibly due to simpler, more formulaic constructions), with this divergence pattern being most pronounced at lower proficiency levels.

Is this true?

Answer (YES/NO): NO